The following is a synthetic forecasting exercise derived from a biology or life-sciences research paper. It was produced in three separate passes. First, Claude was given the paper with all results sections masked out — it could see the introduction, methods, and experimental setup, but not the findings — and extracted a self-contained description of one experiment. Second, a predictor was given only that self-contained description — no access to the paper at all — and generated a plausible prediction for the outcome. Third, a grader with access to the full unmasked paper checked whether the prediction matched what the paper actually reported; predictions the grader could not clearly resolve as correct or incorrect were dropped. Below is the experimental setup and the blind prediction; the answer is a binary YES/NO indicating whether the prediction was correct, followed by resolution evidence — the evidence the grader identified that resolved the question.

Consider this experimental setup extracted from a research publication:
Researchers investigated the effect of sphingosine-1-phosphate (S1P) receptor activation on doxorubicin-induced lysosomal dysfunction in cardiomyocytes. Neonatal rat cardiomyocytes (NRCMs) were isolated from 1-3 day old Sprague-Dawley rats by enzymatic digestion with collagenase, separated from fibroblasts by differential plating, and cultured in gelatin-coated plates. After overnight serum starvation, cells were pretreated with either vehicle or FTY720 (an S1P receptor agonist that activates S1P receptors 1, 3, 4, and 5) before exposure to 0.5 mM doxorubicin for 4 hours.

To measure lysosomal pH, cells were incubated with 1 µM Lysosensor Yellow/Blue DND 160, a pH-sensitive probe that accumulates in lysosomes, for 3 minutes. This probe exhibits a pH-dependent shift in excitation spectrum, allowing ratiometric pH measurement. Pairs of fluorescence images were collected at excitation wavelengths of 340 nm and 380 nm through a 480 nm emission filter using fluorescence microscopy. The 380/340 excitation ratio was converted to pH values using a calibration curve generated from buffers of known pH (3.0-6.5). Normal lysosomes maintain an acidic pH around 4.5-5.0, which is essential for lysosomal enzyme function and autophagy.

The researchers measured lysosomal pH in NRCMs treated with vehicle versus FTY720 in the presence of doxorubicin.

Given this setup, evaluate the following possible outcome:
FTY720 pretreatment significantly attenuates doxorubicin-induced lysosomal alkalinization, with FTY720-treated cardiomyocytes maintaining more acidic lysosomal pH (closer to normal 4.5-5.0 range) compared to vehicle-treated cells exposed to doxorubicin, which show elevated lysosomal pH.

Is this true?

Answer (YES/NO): YES